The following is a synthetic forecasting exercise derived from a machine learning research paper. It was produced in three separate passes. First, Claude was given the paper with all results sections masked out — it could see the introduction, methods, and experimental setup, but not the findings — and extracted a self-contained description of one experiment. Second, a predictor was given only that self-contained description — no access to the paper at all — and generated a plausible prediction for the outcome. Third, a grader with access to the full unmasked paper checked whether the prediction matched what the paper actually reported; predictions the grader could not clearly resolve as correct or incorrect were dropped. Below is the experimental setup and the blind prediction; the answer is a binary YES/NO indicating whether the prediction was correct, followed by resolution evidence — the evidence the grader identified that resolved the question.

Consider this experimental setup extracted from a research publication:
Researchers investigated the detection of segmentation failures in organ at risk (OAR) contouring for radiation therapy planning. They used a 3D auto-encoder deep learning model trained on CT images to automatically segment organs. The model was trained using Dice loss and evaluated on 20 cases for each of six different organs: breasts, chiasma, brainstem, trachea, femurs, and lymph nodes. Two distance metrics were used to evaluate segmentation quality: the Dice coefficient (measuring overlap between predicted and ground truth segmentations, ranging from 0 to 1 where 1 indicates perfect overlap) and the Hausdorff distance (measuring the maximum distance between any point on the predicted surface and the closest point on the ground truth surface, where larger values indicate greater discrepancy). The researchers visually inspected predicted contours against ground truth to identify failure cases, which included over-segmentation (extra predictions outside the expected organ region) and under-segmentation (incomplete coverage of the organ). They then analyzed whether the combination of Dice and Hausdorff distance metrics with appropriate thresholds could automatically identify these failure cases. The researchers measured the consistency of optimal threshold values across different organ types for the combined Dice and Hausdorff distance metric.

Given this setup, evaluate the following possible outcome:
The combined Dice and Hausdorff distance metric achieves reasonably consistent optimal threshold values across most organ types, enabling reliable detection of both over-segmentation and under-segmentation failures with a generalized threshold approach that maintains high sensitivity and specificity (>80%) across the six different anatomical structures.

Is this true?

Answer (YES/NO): NO